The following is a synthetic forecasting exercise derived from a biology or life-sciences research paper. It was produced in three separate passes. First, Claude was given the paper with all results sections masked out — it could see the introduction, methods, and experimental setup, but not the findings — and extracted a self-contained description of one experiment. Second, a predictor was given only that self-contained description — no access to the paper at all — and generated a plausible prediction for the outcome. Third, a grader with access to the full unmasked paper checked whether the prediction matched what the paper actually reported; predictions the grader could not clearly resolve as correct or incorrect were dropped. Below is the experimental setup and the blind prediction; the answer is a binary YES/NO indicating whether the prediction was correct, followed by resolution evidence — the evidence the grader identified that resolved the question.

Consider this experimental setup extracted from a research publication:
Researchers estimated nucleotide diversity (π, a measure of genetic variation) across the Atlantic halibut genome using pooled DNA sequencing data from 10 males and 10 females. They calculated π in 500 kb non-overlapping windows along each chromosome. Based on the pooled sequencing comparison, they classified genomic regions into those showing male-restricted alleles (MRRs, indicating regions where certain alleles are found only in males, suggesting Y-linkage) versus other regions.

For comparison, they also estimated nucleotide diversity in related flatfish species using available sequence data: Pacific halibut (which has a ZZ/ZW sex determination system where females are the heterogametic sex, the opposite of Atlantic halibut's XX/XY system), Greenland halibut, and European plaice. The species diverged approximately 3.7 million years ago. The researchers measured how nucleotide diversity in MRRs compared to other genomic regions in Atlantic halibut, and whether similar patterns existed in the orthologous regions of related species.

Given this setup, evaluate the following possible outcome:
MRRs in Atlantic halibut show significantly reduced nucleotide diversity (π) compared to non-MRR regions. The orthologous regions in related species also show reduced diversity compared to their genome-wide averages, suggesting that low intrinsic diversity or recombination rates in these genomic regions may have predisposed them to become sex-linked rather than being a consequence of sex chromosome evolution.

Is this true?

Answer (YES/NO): NO